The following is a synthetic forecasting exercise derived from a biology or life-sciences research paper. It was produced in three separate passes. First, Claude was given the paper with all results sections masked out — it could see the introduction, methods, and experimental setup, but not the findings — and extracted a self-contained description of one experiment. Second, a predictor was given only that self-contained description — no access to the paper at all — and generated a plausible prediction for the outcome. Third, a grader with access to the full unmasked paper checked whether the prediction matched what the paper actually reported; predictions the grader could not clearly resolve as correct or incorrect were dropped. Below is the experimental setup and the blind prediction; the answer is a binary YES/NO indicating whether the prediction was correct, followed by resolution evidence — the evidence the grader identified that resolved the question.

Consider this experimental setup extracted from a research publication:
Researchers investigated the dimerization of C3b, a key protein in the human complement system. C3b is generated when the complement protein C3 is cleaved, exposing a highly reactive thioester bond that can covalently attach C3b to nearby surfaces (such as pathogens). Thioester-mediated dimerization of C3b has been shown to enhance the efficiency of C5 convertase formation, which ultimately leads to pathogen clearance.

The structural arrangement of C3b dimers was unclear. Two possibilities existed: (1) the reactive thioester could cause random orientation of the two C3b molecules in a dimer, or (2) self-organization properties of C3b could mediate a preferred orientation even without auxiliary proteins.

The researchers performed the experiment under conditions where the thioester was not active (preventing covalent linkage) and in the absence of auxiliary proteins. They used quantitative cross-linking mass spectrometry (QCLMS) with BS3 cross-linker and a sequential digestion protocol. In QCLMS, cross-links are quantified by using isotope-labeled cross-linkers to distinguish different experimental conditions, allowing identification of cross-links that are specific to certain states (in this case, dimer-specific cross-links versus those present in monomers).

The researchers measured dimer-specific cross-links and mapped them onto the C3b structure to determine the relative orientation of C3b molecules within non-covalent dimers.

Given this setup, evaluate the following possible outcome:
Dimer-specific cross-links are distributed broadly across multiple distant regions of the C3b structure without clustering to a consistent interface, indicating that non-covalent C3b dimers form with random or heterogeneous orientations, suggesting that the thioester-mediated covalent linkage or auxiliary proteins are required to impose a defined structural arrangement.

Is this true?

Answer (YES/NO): NO